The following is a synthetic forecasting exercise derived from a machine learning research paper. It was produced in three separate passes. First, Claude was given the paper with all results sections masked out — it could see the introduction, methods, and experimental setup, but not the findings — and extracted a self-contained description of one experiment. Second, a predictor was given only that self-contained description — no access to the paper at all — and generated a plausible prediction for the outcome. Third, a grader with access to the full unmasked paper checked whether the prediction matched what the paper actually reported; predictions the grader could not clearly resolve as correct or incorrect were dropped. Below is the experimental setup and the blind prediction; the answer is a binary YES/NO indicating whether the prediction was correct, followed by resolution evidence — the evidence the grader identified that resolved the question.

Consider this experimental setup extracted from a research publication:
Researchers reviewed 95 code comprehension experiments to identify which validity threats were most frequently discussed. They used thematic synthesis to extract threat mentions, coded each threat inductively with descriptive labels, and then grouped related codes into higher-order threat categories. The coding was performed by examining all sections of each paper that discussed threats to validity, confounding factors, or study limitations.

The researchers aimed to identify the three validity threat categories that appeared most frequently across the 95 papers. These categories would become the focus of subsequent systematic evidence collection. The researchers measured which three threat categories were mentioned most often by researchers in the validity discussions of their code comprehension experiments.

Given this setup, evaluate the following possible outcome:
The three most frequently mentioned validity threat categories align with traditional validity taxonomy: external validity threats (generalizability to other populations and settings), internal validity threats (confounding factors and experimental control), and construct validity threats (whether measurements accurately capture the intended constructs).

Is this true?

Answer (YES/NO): NO